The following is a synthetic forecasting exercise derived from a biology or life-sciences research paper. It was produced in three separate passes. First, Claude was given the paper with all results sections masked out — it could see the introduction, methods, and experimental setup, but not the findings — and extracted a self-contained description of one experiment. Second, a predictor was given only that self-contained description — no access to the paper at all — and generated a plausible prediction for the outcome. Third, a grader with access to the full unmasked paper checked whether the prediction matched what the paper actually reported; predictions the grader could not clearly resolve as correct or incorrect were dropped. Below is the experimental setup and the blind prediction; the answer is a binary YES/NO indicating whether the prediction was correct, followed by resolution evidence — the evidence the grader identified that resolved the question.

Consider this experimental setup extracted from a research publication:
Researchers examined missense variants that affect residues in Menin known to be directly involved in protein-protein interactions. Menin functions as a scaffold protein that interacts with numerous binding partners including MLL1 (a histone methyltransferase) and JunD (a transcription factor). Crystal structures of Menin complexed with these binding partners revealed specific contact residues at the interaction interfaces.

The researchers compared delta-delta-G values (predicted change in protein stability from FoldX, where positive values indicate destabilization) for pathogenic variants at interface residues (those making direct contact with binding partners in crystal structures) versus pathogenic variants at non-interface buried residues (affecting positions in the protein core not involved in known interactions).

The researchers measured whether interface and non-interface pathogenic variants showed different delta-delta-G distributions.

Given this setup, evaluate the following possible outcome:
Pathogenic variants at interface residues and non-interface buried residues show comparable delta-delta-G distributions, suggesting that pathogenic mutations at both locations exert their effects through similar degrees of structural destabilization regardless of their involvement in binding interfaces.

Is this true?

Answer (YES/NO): NO